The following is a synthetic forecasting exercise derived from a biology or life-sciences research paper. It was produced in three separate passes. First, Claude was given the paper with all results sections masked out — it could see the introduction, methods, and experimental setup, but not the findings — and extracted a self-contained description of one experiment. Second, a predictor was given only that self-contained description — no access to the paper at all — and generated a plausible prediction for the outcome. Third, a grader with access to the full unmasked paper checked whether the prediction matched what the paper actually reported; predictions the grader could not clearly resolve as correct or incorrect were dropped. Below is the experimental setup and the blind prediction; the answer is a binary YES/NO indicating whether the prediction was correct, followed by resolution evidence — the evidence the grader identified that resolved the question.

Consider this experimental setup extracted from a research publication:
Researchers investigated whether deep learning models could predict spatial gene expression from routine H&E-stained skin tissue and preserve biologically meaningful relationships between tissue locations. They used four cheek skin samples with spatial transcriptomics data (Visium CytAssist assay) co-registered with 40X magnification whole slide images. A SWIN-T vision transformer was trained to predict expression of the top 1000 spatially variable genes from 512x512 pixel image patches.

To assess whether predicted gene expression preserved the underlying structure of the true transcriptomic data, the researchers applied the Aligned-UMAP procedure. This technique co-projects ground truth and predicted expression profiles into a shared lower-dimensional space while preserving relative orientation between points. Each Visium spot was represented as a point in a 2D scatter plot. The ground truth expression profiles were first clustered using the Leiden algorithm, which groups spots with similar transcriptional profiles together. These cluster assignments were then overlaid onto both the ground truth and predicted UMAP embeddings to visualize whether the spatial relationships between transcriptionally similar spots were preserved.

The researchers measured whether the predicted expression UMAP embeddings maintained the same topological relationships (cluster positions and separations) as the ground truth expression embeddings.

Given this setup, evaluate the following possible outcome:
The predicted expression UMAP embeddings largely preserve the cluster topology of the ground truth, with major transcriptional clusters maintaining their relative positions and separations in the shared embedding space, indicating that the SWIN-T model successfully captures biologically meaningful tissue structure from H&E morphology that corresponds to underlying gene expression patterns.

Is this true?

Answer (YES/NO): NO